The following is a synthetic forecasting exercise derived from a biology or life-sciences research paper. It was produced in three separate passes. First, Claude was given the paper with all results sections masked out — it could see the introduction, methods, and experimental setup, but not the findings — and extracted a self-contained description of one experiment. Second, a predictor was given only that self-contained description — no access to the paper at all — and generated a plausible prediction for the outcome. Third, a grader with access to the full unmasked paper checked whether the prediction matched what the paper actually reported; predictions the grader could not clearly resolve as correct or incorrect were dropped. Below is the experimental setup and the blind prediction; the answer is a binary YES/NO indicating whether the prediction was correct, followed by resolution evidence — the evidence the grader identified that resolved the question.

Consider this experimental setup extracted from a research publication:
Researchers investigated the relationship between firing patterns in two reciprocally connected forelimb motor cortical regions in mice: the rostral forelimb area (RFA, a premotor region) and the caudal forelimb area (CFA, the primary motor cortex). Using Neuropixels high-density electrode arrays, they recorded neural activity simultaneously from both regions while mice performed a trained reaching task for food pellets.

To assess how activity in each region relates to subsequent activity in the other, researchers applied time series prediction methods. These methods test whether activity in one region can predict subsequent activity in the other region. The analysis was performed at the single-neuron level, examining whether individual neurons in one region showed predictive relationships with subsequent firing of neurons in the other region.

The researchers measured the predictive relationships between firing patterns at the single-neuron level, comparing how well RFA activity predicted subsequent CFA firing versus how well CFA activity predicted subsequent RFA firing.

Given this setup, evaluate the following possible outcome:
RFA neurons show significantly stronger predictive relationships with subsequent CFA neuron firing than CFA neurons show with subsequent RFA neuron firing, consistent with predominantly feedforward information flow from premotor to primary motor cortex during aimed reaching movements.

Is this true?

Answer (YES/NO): NO